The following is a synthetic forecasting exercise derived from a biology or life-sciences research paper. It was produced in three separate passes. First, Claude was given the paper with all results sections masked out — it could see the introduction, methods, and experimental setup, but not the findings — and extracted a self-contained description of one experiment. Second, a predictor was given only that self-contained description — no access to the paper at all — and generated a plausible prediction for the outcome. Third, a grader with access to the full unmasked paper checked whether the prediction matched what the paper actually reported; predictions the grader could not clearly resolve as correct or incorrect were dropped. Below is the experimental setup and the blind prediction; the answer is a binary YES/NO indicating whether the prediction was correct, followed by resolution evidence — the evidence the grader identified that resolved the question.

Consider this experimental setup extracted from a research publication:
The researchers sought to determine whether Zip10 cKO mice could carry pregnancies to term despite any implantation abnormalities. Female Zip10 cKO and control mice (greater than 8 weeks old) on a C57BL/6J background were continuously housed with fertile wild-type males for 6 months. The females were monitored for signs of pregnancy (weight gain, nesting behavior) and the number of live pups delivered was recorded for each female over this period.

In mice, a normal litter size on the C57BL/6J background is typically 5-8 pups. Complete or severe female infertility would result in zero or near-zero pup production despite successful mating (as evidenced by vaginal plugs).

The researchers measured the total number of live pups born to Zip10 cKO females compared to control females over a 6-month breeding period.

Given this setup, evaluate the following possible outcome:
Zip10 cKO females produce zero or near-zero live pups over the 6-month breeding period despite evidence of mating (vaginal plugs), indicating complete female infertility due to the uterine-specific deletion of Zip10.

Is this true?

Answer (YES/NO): NO